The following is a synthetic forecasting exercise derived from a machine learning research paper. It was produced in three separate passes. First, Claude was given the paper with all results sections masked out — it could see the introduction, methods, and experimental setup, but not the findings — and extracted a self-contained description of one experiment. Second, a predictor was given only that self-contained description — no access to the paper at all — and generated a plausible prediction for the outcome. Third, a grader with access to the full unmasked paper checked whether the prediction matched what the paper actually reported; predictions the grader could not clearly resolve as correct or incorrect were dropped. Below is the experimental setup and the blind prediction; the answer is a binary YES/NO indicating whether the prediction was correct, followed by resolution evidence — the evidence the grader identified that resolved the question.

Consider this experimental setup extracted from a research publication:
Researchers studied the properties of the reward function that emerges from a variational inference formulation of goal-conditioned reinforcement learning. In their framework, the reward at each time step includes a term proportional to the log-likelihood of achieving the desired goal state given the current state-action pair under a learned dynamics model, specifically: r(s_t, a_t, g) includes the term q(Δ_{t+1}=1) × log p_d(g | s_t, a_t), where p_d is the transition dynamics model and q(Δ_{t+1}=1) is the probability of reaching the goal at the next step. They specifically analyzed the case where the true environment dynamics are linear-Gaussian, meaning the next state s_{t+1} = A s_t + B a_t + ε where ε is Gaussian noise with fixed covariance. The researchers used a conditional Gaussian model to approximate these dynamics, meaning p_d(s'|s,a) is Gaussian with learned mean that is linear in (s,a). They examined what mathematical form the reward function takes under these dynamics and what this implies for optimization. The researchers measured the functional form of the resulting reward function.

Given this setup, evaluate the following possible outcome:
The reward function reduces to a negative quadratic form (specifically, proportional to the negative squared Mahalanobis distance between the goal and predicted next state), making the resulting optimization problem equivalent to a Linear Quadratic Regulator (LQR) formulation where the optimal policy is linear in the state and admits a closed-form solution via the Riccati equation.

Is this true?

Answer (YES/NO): NO